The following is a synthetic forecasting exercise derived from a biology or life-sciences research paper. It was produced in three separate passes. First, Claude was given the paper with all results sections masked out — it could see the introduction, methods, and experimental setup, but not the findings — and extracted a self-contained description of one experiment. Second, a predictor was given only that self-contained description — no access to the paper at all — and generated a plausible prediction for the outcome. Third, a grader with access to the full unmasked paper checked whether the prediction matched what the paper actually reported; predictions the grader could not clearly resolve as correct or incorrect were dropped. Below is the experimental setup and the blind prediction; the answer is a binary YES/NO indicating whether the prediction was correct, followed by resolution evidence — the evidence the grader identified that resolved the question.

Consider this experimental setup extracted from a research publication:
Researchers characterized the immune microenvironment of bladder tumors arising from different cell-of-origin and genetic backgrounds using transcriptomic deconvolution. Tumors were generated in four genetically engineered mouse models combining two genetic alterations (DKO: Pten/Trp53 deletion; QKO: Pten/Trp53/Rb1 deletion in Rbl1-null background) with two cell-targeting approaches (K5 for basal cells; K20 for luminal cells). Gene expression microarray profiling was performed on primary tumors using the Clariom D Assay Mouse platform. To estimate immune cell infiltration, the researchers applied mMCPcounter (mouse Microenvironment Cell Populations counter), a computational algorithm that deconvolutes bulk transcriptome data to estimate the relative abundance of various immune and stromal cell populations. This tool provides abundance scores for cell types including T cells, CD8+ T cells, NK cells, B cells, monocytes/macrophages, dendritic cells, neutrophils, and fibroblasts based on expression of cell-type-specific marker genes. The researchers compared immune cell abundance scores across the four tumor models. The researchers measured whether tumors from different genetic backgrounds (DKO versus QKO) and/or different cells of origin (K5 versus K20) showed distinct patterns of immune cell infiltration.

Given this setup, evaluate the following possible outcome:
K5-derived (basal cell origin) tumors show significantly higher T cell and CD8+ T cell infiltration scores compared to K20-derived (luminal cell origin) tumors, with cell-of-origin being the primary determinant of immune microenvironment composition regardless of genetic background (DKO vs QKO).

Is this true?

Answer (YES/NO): NO